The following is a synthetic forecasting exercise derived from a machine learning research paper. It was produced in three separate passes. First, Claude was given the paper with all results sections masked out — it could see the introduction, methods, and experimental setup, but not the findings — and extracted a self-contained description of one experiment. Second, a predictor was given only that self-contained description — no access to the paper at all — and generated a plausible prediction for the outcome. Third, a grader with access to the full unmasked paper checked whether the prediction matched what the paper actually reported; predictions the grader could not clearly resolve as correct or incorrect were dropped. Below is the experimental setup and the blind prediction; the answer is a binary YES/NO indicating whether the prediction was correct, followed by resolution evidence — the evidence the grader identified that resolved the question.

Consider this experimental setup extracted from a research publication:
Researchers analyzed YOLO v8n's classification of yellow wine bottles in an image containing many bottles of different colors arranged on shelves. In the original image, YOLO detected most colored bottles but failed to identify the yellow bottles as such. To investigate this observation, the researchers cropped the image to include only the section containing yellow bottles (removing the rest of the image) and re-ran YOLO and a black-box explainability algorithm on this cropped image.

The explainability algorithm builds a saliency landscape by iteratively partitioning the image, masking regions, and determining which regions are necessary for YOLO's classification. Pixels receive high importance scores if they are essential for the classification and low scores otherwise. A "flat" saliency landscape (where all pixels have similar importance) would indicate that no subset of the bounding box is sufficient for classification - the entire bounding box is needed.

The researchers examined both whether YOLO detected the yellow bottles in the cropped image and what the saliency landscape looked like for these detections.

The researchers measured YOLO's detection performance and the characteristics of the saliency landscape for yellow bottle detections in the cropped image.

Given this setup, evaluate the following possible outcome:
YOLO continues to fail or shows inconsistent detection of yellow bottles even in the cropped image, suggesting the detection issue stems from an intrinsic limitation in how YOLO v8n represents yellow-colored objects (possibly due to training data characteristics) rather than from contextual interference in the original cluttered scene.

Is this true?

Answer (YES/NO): NO